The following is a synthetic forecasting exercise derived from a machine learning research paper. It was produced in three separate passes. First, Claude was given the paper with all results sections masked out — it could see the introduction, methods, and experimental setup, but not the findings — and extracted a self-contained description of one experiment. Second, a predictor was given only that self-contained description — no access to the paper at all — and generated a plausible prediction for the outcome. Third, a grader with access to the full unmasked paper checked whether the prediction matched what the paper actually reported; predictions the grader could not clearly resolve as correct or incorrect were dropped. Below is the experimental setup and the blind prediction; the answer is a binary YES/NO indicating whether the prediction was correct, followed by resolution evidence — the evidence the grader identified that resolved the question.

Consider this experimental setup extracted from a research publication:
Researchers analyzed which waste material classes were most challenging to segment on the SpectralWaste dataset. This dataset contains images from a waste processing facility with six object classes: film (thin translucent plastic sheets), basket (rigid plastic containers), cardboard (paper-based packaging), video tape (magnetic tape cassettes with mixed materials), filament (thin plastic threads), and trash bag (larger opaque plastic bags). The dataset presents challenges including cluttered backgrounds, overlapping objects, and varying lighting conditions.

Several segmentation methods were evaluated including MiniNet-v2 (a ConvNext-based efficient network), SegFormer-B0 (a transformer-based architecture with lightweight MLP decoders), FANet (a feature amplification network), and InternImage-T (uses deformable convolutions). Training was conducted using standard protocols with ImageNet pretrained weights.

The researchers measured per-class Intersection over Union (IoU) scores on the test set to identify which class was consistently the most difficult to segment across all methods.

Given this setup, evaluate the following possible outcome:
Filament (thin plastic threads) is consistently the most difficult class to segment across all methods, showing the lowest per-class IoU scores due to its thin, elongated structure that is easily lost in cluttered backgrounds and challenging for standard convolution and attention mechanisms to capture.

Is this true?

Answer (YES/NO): NO